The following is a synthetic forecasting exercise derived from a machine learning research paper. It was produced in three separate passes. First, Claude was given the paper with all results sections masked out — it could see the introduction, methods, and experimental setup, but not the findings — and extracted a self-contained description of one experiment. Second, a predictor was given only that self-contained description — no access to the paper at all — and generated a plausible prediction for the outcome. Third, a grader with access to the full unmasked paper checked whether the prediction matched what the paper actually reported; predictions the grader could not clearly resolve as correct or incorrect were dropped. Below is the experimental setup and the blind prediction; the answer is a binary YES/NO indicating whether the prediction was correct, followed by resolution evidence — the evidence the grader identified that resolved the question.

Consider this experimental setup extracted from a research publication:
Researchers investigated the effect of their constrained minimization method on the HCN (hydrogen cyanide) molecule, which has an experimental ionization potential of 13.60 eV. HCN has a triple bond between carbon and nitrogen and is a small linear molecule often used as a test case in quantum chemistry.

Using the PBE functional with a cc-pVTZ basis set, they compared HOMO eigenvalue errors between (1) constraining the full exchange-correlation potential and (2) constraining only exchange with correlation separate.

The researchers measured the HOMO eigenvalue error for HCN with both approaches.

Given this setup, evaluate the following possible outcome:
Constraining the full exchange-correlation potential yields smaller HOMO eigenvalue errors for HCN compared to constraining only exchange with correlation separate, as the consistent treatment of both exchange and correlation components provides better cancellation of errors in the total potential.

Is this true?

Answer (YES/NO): NO